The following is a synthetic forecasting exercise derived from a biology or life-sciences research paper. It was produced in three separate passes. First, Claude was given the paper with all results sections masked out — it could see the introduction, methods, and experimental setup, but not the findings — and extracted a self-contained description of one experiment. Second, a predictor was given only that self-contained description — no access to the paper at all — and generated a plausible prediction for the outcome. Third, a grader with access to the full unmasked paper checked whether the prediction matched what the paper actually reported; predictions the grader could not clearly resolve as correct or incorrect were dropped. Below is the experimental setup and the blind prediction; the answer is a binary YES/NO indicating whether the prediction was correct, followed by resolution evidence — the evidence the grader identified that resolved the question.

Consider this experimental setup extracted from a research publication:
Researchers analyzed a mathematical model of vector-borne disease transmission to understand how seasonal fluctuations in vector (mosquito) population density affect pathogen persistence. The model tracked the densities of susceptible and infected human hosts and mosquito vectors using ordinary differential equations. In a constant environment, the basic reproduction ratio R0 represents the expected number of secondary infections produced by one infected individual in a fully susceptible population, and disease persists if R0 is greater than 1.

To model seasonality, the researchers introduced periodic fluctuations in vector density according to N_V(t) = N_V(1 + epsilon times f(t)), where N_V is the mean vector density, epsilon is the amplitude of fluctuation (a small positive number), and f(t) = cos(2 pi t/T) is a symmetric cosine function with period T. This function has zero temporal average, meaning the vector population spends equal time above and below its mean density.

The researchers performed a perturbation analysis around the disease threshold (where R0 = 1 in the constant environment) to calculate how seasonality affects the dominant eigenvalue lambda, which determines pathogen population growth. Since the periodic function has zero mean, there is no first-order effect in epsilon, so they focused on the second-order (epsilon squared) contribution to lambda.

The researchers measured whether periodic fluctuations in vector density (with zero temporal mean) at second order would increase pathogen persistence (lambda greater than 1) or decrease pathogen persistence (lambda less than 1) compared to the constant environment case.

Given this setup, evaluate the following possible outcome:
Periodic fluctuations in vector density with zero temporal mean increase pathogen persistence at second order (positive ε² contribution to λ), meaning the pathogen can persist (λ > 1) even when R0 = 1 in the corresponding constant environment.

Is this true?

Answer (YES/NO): NO